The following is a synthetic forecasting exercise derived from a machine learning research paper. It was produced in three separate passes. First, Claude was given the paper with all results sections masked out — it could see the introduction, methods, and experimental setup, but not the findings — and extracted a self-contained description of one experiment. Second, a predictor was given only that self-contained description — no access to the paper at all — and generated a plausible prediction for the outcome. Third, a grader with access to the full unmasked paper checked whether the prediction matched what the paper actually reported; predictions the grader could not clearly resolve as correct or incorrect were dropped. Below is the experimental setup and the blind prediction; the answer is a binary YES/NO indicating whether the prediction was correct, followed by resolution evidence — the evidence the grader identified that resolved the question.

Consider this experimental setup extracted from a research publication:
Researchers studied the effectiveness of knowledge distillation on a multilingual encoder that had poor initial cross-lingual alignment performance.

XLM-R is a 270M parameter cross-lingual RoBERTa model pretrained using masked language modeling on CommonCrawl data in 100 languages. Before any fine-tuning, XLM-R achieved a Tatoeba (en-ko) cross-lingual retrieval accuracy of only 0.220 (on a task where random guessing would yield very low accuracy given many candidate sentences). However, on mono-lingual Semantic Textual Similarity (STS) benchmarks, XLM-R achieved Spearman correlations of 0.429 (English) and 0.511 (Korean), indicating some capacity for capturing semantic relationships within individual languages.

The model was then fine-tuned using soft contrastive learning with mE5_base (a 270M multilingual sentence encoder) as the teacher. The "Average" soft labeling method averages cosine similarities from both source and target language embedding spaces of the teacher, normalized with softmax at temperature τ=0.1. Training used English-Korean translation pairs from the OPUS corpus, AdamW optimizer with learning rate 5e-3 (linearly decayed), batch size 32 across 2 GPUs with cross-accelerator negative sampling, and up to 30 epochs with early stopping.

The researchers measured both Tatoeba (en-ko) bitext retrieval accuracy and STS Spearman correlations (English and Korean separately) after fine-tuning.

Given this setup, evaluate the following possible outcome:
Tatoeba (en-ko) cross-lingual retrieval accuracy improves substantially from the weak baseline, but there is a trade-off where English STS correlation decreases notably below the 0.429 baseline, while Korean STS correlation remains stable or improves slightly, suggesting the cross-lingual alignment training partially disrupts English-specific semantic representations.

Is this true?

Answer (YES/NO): NO